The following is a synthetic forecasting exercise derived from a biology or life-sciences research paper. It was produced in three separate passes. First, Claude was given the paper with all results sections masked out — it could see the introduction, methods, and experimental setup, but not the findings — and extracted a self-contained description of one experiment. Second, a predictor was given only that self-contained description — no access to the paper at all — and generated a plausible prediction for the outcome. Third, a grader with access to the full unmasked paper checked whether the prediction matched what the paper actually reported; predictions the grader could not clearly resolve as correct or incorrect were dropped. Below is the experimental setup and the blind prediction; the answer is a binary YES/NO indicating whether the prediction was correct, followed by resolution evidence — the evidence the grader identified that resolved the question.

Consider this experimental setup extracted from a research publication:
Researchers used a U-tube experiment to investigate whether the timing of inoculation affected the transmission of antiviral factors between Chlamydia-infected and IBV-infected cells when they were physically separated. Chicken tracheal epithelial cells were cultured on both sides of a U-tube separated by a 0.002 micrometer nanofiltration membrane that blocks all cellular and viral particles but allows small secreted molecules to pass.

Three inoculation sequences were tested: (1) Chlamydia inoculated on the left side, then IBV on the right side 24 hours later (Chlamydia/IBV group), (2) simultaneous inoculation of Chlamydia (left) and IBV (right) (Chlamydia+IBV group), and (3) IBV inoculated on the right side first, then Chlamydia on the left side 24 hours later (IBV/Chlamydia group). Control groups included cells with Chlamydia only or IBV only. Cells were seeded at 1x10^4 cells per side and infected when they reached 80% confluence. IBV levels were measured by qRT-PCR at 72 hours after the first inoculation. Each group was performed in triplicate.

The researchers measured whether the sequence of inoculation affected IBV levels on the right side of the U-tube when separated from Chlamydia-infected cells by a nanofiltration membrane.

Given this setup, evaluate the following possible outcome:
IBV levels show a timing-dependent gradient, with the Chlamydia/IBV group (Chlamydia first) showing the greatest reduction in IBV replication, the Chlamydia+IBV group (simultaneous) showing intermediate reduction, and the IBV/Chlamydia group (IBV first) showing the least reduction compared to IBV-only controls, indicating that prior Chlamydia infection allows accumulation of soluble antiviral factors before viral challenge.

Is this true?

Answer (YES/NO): NO